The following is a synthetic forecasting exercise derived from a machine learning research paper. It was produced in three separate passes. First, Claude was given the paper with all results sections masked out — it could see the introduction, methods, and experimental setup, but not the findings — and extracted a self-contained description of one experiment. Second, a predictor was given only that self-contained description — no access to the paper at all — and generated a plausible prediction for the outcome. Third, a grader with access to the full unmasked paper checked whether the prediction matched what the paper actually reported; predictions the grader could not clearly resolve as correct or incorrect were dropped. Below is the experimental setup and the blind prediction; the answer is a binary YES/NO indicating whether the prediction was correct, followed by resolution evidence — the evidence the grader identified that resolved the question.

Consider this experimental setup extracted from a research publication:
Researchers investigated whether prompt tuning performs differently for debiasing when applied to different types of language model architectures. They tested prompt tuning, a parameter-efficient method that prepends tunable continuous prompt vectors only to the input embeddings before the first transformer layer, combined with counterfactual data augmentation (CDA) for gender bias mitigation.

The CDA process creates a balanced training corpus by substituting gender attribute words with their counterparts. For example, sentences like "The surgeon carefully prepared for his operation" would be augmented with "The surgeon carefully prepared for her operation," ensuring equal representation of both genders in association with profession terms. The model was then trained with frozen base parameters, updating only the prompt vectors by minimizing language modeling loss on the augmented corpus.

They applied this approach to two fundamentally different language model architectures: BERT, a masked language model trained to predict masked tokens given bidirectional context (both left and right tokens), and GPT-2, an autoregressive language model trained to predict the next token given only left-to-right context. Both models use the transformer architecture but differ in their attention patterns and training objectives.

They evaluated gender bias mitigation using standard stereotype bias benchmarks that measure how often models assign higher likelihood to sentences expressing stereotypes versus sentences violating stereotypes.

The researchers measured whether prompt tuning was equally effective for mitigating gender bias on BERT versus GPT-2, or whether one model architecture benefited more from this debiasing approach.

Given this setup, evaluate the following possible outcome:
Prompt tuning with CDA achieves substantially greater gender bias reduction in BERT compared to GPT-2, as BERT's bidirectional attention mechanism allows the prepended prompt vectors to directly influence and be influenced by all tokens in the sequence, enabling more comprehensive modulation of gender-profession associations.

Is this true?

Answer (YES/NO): NO